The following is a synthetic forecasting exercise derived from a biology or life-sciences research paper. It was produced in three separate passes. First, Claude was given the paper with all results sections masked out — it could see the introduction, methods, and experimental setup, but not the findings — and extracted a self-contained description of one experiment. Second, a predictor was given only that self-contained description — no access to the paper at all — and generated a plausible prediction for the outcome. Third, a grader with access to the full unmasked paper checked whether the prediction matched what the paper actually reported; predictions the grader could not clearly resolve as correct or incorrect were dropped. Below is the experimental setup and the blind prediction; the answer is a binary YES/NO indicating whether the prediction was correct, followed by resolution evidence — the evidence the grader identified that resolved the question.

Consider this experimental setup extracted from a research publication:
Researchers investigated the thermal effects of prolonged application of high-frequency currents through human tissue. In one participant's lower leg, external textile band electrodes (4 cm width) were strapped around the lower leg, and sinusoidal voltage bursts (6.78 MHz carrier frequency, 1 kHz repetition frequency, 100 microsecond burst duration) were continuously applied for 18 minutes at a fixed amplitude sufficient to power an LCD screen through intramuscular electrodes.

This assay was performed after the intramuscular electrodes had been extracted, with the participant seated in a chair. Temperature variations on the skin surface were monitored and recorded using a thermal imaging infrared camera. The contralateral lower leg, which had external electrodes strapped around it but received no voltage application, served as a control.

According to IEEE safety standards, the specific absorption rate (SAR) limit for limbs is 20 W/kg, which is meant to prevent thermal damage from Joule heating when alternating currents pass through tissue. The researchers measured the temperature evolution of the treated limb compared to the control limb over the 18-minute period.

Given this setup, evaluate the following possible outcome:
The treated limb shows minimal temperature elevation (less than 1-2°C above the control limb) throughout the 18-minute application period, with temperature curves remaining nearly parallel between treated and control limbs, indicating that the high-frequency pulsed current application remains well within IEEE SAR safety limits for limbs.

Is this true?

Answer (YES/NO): YES